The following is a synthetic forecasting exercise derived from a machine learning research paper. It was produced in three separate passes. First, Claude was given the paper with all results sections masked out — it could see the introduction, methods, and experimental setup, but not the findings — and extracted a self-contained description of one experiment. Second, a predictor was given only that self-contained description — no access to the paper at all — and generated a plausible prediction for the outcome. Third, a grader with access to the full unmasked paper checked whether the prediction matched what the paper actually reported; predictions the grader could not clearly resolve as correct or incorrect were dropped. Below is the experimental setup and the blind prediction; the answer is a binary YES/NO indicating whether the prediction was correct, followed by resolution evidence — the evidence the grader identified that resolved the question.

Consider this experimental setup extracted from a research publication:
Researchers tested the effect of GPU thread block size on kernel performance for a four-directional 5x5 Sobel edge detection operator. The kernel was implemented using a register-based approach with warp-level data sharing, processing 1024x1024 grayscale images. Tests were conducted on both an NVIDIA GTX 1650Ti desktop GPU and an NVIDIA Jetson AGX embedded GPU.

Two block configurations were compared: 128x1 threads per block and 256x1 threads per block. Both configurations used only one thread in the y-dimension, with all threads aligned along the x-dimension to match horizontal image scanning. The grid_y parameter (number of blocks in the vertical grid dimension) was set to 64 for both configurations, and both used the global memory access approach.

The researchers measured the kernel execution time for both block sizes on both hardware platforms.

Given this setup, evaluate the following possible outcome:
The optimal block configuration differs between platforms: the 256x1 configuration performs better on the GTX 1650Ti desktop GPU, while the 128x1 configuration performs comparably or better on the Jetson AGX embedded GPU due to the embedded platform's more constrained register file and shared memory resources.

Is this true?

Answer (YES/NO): NO